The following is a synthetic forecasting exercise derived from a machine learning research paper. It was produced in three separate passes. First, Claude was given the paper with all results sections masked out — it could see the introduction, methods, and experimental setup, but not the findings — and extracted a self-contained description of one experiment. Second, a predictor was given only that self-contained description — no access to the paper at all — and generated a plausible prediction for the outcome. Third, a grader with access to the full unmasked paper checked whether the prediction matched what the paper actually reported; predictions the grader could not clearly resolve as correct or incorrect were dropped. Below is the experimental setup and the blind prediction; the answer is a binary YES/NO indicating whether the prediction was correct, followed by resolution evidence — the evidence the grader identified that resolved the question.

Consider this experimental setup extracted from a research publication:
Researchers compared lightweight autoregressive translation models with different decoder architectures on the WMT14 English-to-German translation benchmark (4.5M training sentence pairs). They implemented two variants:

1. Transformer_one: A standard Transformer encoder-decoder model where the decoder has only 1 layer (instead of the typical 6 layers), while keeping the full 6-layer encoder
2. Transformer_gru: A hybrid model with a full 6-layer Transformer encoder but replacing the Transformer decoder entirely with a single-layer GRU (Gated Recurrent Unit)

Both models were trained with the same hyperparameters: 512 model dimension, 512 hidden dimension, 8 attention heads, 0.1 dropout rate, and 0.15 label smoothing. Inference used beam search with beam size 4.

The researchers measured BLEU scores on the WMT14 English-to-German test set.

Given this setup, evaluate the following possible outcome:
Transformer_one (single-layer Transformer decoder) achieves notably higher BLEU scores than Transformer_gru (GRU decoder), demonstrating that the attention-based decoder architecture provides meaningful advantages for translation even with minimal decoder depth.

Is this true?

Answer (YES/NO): NO